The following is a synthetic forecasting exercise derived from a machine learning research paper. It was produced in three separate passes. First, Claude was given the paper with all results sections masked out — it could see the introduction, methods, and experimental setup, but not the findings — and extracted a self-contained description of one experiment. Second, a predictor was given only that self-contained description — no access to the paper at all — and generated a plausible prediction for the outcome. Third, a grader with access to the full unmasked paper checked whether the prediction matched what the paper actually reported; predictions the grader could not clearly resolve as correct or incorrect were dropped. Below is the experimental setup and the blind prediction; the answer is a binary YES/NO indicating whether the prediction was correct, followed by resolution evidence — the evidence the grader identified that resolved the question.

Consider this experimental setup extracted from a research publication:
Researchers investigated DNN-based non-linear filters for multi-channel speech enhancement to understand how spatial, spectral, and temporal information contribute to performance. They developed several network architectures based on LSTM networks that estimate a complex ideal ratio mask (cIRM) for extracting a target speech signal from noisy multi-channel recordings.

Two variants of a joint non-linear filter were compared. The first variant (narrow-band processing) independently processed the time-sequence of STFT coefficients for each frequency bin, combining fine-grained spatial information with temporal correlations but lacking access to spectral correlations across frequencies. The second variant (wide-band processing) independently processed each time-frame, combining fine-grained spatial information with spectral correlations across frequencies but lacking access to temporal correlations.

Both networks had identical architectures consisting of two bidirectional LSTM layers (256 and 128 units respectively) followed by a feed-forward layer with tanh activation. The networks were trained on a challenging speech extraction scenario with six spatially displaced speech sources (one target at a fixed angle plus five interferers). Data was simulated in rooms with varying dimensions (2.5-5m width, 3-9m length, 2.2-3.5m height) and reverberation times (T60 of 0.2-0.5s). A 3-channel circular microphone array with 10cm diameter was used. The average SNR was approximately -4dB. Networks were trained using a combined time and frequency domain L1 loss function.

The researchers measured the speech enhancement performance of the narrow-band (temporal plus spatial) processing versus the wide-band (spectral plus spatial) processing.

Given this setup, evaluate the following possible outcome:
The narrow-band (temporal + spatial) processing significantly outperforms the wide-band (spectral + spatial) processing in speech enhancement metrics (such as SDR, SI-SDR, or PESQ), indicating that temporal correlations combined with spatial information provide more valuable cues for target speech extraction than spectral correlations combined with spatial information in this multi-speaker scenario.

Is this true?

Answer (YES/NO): NO